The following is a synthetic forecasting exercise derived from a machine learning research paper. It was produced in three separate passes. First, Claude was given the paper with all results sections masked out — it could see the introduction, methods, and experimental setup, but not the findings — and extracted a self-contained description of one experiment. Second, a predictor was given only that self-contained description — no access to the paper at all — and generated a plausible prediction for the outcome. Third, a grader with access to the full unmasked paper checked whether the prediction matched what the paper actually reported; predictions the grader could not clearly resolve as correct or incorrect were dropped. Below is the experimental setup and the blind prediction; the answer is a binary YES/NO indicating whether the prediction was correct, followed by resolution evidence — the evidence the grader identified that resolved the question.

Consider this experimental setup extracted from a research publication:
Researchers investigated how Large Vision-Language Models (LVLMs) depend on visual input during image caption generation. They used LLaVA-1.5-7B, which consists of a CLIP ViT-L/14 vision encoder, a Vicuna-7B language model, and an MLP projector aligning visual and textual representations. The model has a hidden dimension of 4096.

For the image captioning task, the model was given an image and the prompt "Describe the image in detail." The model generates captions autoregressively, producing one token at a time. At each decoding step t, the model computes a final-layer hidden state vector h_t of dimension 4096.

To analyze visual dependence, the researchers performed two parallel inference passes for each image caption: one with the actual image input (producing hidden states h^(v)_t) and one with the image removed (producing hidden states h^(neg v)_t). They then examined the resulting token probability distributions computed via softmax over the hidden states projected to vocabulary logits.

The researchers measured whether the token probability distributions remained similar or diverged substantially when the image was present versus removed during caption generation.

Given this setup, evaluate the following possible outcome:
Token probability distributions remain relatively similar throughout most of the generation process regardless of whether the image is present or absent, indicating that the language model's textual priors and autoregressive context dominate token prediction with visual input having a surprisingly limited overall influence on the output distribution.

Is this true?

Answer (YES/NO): YES